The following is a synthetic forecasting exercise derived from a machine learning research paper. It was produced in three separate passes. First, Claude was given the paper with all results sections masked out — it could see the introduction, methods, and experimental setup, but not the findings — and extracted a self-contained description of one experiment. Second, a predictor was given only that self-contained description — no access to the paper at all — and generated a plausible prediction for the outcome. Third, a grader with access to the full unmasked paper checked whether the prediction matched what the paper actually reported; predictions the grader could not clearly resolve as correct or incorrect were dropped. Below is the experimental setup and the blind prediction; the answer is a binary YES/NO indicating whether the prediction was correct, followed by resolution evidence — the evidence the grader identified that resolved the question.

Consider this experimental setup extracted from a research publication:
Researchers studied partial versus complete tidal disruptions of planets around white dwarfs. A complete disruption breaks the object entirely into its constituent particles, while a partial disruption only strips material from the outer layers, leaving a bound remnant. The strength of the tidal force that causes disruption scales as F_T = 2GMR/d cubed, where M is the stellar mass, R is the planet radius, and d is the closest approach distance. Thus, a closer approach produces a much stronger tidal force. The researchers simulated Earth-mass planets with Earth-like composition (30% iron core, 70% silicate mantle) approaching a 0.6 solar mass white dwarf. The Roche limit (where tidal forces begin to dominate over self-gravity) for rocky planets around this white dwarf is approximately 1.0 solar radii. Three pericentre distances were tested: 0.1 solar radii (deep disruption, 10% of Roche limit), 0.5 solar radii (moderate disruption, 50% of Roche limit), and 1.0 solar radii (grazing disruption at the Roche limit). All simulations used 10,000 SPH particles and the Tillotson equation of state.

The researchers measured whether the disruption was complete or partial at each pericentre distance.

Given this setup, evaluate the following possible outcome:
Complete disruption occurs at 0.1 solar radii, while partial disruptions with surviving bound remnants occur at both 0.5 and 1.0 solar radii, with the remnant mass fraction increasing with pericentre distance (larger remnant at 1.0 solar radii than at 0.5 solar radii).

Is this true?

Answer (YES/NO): NO